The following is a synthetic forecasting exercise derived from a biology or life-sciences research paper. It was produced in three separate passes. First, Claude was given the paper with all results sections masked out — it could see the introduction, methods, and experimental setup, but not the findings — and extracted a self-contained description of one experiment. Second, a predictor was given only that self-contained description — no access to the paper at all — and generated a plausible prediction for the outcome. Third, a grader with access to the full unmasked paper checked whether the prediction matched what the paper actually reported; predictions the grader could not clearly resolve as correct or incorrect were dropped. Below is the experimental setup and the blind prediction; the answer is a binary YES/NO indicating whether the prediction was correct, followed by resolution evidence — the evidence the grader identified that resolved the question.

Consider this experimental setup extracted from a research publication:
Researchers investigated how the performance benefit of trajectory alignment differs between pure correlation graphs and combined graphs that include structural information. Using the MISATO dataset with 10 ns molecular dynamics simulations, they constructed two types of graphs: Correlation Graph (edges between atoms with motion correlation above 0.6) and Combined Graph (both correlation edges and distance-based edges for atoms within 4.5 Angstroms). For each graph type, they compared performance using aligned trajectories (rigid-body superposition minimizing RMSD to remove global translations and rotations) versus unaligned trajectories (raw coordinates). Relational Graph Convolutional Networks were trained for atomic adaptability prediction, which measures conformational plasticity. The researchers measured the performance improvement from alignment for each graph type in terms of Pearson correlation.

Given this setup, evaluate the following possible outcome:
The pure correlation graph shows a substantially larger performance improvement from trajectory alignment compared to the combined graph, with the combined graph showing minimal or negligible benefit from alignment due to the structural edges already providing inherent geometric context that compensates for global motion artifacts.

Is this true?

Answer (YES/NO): NO